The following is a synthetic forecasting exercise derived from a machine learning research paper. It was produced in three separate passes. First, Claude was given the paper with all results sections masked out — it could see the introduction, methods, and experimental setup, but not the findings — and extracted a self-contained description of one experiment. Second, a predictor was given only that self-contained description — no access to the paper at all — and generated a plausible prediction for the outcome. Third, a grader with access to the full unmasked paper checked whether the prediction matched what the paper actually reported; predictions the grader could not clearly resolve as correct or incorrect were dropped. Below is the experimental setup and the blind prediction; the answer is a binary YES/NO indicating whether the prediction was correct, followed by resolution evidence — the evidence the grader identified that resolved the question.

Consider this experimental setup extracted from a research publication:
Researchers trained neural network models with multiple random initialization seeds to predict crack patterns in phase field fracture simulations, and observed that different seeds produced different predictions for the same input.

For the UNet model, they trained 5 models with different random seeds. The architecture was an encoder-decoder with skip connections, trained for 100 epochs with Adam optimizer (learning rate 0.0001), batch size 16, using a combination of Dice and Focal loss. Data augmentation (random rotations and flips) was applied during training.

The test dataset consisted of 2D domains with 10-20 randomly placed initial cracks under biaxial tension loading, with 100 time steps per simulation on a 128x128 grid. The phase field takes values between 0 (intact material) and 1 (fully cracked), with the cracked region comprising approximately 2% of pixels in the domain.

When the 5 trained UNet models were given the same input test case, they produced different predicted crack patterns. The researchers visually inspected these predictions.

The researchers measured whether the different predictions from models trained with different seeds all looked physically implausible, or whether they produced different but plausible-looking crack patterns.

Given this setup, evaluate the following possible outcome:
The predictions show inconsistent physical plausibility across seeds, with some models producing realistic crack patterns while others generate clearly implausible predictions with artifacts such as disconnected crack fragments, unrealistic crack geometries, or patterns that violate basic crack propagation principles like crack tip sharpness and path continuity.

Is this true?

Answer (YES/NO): NO